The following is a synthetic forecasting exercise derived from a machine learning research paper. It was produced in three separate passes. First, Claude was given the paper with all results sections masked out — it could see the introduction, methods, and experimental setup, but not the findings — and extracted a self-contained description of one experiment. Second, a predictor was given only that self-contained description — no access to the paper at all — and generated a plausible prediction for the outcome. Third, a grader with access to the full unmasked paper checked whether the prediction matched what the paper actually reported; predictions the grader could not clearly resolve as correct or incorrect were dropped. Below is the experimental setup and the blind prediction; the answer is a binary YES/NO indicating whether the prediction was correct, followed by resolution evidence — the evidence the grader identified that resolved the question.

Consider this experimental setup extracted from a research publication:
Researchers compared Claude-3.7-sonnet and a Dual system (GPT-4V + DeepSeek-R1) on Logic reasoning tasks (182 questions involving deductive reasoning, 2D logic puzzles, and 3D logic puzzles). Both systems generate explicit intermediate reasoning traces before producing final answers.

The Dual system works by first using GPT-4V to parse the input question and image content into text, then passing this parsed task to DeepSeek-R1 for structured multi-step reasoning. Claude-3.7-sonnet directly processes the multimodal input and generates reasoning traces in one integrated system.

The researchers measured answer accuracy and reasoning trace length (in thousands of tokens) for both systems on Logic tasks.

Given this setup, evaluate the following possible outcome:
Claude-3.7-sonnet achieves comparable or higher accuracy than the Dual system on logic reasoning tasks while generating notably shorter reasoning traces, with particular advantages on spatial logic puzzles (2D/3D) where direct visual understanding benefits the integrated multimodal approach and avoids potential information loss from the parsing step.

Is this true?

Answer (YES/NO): NO